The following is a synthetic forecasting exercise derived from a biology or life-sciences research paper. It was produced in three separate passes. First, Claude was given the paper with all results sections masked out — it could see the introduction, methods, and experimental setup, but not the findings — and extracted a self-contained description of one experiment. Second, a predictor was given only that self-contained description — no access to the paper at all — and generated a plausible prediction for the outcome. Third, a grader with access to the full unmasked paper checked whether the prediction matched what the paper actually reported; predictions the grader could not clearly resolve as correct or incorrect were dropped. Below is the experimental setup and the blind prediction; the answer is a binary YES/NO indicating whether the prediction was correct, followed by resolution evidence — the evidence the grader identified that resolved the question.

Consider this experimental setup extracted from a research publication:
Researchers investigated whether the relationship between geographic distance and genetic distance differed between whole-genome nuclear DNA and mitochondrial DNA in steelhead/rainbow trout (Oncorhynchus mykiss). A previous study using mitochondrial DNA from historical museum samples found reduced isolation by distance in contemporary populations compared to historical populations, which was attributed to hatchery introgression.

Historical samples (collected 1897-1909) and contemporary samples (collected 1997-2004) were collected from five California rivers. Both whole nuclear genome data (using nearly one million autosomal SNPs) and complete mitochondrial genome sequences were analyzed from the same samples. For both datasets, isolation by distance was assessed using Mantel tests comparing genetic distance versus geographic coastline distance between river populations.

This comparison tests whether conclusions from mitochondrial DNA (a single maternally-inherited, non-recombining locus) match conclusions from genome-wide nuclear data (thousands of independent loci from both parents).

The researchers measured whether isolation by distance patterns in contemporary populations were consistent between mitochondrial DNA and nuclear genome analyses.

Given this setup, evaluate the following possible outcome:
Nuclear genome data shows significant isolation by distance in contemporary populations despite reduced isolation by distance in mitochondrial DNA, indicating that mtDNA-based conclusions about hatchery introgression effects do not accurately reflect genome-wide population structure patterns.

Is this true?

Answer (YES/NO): YES